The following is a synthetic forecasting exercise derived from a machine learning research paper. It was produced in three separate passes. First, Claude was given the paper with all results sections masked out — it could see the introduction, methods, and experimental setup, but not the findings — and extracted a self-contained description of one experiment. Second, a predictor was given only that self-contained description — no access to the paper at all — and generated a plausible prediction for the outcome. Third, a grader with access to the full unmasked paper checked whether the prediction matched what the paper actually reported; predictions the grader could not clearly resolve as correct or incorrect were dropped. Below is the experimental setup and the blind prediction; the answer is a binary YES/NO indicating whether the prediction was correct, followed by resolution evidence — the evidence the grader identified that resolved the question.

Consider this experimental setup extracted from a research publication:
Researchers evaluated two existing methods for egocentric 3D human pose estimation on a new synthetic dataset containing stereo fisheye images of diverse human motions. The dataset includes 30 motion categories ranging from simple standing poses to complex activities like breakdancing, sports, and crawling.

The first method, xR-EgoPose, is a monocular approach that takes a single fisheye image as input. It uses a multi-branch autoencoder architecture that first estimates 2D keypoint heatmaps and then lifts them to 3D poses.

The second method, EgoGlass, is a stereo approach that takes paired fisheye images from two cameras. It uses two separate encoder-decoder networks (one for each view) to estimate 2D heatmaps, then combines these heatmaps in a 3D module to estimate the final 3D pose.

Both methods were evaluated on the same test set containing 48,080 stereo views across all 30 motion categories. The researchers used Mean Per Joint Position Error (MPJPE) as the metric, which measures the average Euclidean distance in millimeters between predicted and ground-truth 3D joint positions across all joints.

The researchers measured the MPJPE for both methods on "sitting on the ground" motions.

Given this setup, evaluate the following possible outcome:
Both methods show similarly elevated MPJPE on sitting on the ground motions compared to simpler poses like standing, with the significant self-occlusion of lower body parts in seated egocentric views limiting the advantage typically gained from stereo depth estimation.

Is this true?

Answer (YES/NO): NO